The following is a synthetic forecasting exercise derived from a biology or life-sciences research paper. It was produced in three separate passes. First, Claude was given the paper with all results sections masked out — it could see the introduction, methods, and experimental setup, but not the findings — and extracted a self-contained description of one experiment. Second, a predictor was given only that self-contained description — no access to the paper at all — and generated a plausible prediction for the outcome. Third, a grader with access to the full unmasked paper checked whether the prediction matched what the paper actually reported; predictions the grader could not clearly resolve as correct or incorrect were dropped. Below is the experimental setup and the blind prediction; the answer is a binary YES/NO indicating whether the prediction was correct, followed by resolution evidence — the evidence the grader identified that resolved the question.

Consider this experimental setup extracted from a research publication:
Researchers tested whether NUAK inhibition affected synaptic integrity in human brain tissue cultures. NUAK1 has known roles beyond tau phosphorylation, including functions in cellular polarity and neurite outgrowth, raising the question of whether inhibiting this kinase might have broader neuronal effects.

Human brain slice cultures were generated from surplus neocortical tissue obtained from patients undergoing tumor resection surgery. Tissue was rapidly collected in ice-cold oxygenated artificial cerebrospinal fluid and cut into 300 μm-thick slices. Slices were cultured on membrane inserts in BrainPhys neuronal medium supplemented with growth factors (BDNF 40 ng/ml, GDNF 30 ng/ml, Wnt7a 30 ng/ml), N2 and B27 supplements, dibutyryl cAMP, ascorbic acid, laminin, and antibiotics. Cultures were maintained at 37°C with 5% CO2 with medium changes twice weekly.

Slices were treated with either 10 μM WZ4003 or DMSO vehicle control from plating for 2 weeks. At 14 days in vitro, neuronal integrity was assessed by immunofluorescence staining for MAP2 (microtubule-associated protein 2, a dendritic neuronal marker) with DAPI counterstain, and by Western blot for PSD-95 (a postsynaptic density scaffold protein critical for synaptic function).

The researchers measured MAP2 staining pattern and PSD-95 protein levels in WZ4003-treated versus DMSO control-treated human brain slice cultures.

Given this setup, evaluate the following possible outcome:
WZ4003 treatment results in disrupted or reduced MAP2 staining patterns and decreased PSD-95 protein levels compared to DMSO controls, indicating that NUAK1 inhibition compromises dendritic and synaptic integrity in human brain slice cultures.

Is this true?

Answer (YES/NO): NO